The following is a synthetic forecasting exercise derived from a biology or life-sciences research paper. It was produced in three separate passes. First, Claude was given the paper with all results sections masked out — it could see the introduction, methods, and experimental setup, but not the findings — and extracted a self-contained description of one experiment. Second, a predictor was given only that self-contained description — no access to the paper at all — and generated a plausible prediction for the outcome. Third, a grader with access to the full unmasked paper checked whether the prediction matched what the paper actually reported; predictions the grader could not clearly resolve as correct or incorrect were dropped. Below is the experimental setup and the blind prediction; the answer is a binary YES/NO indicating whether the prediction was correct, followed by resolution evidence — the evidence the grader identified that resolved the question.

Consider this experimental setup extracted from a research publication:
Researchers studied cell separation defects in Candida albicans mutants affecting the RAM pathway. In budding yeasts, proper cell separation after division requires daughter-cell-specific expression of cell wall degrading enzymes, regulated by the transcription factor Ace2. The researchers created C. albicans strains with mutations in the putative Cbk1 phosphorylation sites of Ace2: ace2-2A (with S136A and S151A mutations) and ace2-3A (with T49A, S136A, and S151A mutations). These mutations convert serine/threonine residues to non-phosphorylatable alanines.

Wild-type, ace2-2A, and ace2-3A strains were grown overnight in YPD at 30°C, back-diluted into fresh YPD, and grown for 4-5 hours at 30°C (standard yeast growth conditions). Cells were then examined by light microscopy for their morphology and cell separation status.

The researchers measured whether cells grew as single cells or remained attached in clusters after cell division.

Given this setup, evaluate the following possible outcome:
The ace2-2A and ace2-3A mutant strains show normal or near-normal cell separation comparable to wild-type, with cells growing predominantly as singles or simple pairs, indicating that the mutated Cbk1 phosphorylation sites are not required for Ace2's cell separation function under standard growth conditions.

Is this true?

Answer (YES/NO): NO